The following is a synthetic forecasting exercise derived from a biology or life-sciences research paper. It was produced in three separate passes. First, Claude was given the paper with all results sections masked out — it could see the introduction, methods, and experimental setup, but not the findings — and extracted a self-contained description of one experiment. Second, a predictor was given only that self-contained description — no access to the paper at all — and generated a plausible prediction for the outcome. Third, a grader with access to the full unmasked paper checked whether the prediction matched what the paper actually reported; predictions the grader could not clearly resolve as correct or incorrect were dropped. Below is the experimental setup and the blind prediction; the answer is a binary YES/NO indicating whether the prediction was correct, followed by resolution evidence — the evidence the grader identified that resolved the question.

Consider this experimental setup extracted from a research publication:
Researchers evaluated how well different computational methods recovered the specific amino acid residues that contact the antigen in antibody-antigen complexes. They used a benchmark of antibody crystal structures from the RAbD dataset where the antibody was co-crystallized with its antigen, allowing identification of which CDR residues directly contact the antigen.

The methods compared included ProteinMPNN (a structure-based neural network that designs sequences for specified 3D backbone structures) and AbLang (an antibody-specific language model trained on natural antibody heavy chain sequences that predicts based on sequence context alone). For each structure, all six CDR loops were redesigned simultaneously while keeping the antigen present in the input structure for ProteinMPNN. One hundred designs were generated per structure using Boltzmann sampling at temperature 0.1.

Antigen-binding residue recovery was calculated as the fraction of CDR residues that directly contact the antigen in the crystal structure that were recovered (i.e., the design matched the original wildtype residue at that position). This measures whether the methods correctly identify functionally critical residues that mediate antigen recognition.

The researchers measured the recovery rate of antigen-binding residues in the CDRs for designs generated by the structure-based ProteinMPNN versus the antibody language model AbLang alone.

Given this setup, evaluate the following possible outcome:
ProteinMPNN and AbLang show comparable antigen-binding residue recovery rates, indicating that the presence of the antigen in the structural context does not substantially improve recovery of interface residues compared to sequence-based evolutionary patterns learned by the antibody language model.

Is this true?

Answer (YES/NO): NO